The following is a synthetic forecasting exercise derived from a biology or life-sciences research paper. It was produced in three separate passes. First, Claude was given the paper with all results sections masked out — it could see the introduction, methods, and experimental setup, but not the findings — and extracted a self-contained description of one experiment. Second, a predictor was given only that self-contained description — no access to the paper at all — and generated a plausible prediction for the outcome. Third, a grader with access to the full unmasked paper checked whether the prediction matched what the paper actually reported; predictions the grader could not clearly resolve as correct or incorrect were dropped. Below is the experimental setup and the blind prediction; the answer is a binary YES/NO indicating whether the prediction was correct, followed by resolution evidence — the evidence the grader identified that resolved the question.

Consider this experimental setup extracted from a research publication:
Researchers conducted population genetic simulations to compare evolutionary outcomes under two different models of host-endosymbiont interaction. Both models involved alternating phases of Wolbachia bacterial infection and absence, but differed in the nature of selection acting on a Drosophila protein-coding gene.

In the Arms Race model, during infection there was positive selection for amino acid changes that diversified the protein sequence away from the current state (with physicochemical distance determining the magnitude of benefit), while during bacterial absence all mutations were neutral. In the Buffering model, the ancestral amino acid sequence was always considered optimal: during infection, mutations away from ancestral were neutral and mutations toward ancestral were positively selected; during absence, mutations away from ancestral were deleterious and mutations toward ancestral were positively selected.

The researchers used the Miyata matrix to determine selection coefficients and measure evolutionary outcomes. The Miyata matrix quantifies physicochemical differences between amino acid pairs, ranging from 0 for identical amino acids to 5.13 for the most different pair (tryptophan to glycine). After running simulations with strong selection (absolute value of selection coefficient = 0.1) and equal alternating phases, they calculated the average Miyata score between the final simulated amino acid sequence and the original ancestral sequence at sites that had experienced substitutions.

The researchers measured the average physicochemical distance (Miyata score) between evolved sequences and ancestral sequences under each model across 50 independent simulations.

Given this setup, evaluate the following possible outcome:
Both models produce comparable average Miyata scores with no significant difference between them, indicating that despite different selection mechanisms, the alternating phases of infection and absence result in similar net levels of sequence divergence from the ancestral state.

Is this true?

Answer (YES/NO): NO